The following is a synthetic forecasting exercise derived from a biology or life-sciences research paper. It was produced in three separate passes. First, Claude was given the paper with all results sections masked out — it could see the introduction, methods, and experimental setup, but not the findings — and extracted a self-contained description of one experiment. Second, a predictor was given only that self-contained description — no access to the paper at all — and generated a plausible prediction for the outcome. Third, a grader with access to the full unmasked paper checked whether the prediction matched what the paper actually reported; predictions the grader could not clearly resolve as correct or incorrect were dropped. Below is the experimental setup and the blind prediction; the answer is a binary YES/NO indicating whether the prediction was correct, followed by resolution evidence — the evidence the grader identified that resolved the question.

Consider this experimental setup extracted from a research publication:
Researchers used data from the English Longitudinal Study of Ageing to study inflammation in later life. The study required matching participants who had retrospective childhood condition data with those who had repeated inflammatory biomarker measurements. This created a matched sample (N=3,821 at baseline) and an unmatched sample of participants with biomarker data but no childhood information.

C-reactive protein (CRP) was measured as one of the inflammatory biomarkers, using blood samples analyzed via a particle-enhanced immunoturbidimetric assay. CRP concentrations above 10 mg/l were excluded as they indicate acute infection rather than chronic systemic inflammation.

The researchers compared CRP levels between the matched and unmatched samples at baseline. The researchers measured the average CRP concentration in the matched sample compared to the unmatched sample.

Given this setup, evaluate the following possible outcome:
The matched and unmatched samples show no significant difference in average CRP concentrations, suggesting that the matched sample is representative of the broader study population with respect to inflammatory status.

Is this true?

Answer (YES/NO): NO